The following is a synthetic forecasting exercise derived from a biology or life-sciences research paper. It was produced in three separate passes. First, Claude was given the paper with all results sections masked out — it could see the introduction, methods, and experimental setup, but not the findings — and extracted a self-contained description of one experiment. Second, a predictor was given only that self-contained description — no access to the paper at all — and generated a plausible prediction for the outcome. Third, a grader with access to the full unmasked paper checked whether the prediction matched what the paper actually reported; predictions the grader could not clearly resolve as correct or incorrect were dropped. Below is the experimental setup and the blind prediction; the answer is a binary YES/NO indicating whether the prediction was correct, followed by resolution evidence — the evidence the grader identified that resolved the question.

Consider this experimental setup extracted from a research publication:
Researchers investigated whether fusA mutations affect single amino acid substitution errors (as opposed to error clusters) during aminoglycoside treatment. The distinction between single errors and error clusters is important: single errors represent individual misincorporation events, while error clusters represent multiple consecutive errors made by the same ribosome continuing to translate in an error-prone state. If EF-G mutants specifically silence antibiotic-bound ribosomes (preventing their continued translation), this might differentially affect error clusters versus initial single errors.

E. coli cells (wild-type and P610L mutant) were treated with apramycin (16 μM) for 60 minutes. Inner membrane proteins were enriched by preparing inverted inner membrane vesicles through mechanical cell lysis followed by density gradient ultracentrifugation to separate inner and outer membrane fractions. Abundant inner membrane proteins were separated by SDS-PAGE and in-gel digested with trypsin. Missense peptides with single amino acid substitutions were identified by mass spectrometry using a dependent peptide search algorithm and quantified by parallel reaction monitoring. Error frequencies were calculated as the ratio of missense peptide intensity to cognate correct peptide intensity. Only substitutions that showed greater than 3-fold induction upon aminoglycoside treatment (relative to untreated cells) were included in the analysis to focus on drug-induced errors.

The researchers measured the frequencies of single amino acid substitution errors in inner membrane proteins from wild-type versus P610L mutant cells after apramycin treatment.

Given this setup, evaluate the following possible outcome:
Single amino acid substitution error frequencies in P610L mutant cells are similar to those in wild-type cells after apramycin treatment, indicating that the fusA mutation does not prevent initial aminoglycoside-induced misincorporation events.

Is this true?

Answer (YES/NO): NO